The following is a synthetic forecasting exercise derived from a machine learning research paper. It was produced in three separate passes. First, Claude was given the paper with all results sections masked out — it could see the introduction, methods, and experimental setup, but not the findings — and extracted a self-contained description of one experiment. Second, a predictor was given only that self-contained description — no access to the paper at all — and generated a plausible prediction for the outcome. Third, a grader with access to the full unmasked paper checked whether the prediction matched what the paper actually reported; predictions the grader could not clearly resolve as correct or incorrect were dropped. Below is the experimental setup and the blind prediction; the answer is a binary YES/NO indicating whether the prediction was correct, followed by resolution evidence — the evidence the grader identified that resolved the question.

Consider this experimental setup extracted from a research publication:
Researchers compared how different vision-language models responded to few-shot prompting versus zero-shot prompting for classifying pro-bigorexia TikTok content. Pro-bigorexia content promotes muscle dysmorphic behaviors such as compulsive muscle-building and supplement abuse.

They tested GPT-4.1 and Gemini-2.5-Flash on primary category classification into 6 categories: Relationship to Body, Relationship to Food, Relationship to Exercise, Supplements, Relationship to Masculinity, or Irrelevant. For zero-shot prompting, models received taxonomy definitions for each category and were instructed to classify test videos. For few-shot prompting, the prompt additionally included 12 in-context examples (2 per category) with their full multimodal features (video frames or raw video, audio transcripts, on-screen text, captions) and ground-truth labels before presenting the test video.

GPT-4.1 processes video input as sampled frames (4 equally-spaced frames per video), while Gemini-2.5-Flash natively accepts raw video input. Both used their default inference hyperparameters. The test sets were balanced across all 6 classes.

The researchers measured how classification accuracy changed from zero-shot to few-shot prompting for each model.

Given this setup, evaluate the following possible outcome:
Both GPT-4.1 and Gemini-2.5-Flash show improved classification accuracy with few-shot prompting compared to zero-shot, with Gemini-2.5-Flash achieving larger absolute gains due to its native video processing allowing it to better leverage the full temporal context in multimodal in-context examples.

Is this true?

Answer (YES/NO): NO